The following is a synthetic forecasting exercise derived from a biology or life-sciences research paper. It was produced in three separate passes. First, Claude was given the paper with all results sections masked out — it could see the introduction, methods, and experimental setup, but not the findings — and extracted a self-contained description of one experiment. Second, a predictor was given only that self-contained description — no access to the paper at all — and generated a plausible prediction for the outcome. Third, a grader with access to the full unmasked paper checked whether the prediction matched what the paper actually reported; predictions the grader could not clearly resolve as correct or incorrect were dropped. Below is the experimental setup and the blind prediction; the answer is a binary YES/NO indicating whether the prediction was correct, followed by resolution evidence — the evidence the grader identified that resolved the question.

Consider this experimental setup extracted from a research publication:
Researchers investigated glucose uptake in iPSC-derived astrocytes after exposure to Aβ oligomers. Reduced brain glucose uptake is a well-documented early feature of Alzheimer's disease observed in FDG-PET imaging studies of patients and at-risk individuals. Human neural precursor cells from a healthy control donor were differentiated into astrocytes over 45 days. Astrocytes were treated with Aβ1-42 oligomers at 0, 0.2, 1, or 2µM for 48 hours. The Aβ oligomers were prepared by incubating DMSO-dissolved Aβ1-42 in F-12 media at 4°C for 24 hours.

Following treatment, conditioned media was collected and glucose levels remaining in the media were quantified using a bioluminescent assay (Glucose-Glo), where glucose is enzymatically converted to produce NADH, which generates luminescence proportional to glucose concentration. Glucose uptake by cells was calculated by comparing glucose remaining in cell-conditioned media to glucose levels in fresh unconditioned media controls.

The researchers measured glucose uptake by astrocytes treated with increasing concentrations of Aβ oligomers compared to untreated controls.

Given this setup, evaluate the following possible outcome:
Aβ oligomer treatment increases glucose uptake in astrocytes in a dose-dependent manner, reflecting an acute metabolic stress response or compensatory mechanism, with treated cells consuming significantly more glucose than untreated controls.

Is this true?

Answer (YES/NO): NO